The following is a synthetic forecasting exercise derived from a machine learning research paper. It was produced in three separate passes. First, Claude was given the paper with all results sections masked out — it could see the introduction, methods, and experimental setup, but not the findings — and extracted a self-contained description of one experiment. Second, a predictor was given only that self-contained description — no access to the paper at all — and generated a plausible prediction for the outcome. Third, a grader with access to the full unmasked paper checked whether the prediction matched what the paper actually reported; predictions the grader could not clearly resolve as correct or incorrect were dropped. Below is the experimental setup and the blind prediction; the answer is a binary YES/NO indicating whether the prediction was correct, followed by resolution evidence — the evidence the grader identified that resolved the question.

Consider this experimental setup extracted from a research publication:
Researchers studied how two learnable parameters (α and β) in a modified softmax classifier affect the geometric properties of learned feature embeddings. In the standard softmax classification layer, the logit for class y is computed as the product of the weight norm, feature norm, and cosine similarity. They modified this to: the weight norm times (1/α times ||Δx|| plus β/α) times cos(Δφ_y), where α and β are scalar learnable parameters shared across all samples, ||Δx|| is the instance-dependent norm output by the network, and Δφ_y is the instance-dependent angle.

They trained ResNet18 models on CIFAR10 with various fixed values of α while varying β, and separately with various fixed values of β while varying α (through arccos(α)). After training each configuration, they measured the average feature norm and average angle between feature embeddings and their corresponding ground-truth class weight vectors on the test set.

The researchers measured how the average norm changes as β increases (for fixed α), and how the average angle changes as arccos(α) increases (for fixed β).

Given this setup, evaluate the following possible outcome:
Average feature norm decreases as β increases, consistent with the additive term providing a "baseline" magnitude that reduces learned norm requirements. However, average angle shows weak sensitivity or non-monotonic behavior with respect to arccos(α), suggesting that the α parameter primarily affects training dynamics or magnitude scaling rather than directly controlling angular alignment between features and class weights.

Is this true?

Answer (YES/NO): NO